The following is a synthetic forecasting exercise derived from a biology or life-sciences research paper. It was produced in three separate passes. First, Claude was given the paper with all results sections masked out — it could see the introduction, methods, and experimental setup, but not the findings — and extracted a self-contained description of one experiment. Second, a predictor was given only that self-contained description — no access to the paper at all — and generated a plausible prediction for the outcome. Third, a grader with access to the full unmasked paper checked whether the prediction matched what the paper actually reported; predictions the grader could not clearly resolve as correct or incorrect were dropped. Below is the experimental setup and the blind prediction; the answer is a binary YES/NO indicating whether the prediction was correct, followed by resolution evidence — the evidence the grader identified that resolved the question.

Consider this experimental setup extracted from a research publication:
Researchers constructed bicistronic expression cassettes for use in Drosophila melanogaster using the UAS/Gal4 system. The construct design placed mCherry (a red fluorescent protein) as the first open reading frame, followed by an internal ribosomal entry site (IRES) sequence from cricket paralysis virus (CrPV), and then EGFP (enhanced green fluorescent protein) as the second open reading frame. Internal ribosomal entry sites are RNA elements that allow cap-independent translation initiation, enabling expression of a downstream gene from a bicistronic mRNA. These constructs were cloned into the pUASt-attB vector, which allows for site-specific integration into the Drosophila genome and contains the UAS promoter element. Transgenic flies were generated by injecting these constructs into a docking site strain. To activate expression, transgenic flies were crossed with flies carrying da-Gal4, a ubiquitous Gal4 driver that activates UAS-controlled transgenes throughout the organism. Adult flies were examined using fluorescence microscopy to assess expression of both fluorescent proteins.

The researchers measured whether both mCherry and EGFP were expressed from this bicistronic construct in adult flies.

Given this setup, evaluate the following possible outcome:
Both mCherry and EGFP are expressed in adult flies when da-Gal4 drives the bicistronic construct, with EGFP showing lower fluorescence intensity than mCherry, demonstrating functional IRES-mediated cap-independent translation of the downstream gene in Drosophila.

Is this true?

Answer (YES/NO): NO